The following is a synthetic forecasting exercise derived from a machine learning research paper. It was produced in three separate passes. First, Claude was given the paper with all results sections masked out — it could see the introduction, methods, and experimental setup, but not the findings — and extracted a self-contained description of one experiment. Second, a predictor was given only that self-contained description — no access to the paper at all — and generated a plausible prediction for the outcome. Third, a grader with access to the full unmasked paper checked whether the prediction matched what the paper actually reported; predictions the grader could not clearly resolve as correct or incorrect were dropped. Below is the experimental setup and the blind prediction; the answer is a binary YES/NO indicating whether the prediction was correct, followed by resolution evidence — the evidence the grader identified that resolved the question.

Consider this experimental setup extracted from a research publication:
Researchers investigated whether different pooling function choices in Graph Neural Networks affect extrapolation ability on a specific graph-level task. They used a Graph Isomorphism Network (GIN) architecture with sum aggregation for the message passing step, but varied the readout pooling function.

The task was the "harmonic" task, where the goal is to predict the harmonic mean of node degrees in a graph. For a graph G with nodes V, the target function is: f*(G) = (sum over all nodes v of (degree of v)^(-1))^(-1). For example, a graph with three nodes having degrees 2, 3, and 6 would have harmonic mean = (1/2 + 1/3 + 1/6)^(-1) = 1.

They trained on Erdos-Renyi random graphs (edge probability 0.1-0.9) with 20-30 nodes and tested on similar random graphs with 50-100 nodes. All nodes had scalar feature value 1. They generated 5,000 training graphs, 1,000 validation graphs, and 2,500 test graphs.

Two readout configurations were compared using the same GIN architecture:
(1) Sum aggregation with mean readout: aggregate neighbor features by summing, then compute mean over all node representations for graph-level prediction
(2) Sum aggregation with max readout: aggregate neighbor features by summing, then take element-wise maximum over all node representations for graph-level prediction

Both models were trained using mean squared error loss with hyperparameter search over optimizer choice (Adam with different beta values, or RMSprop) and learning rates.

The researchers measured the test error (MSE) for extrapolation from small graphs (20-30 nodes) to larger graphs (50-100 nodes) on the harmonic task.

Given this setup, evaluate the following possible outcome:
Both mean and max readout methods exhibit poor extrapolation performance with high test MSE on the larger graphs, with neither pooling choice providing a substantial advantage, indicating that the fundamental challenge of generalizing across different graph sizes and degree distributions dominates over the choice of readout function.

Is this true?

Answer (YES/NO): NO